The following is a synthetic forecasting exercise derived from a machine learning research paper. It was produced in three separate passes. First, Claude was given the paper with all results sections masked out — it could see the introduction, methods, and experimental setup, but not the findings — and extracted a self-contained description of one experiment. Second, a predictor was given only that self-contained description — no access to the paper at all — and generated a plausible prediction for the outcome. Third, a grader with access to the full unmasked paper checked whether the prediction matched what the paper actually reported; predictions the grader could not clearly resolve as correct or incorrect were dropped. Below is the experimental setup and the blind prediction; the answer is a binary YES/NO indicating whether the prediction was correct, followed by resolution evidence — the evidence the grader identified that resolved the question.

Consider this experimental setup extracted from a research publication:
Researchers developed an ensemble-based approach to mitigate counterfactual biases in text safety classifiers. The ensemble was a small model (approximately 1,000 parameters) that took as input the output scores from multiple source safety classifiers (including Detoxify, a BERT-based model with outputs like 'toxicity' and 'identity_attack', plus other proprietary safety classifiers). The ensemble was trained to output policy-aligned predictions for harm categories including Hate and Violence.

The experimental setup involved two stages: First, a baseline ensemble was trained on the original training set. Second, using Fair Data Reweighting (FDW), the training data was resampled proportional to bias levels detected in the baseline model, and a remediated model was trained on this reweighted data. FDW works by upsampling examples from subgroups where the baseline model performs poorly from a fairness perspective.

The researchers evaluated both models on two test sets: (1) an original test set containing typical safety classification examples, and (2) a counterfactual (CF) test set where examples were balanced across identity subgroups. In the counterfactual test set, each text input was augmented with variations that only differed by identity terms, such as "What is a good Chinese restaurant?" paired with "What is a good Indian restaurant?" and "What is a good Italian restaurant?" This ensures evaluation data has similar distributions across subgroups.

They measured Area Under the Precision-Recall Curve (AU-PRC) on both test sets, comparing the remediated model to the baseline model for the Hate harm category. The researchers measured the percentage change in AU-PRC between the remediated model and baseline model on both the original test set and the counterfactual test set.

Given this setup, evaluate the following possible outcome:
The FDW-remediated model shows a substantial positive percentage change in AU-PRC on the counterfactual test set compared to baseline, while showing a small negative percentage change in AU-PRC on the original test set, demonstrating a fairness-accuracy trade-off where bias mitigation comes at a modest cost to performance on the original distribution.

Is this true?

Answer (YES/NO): YES